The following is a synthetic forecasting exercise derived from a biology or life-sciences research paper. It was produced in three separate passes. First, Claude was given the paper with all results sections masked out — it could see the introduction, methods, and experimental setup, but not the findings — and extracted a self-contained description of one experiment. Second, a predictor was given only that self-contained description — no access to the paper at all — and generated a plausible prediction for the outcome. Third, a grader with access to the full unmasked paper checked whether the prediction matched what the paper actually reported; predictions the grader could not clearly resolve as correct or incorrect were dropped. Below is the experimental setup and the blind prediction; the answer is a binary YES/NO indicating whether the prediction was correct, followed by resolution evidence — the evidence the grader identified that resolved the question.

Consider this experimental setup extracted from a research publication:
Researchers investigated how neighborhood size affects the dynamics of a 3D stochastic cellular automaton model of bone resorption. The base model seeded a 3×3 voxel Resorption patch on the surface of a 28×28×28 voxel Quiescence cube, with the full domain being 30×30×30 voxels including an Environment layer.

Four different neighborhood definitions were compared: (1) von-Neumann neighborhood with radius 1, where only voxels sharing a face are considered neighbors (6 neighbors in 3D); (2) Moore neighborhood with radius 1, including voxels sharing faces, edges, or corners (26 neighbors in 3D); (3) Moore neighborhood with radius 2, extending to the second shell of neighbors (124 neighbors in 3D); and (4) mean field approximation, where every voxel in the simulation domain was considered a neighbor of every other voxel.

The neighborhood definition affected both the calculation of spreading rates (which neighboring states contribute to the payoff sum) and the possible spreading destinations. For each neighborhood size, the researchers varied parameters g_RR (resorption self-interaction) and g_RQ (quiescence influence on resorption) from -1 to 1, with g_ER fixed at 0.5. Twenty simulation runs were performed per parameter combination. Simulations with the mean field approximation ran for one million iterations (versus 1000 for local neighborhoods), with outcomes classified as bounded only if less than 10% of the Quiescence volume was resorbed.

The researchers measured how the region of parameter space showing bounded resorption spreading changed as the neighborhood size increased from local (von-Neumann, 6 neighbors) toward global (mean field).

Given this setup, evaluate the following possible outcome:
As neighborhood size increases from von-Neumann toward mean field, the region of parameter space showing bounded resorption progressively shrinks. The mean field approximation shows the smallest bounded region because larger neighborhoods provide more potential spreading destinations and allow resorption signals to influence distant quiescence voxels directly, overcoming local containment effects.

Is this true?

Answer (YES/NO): YES